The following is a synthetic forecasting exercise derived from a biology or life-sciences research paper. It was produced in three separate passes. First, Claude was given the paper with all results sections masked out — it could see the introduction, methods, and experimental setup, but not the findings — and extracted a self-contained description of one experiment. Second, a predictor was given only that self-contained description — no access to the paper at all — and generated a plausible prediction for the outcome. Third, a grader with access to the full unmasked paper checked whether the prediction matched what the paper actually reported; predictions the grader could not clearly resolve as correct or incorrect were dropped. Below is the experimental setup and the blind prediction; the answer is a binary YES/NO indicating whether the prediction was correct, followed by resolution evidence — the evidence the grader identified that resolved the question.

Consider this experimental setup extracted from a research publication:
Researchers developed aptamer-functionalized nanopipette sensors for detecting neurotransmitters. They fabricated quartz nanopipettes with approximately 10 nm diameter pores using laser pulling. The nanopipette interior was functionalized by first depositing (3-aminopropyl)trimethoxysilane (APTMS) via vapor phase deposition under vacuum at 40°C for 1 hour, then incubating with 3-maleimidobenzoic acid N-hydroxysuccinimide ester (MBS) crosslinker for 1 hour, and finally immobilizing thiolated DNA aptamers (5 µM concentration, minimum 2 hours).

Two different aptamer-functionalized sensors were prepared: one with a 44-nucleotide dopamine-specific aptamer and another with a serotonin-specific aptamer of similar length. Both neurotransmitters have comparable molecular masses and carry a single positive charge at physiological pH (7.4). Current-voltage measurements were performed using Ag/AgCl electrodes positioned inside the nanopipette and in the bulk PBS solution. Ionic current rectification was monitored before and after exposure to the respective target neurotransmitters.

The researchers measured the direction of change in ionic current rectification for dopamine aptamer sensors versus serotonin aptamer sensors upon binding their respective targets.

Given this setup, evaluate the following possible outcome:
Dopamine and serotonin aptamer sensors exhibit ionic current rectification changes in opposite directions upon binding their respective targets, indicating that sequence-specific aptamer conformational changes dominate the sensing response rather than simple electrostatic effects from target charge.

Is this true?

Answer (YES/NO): YES